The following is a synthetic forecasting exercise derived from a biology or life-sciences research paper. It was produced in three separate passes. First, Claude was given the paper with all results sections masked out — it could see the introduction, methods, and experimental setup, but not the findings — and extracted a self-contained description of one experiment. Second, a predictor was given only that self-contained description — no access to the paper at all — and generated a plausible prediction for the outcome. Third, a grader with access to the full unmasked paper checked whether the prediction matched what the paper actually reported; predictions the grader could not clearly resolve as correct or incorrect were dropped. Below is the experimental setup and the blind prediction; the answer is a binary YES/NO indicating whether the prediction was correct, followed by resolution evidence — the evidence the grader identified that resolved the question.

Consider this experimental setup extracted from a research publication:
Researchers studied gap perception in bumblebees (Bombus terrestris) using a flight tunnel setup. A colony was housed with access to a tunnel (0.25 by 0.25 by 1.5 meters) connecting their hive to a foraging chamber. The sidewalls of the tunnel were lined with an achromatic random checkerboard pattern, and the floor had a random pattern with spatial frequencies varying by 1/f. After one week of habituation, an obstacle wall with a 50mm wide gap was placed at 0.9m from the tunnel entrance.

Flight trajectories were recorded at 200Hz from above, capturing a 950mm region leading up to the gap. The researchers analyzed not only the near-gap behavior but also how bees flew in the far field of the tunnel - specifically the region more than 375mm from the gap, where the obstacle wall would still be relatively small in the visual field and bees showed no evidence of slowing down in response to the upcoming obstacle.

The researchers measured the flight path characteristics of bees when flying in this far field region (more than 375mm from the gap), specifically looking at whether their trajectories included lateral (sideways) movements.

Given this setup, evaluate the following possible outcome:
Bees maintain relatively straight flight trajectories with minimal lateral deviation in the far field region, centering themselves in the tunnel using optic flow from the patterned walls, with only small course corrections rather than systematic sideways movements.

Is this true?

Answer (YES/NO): NO